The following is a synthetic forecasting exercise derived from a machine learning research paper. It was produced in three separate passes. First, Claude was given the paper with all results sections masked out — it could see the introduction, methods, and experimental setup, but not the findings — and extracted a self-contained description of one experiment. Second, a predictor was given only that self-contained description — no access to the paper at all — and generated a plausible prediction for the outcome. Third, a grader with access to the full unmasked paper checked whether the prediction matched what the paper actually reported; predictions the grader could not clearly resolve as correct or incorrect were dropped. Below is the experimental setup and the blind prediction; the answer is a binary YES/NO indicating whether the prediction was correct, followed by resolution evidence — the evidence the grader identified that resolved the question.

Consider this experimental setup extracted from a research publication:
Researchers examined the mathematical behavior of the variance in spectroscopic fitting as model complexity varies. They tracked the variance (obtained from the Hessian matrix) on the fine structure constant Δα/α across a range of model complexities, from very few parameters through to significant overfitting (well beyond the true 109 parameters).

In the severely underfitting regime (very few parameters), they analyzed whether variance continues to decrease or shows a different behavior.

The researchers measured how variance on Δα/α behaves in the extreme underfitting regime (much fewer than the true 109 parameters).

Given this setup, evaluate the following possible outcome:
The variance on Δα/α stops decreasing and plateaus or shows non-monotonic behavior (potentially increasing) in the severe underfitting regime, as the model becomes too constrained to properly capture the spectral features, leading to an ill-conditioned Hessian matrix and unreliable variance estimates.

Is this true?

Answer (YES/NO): YES